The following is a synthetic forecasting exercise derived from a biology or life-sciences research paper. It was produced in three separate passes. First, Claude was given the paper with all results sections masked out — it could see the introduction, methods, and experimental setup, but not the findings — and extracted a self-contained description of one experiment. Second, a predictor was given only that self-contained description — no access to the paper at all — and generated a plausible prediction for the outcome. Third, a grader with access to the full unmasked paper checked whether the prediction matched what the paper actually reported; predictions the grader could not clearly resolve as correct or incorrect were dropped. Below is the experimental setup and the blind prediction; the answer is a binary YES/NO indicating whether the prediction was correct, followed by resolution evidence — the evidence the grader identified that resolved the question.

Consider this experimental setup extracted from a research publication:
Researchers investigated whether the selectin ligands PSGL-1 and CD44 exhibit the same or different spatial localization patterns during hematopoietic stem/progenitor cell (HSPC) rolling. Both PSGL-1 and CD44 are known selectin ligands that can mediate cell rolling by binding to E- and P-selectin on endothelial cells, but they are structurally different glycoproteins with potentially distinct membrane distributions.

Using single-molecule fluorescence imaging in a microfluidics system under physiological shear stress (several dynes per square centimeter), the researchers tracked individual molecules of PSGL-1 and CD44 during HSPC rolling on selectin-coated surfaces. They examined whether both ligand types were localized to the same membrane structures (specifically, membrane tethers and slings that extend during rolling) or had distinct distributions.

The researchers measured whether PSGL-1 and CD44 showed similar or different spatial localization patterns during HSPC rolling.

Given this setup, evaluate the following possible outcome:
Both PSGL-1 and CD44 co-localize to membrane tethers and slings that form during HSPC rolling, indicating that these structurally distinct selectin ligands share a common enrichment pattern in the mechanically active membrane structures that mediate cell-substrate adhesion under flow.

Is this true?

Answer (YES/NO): NO